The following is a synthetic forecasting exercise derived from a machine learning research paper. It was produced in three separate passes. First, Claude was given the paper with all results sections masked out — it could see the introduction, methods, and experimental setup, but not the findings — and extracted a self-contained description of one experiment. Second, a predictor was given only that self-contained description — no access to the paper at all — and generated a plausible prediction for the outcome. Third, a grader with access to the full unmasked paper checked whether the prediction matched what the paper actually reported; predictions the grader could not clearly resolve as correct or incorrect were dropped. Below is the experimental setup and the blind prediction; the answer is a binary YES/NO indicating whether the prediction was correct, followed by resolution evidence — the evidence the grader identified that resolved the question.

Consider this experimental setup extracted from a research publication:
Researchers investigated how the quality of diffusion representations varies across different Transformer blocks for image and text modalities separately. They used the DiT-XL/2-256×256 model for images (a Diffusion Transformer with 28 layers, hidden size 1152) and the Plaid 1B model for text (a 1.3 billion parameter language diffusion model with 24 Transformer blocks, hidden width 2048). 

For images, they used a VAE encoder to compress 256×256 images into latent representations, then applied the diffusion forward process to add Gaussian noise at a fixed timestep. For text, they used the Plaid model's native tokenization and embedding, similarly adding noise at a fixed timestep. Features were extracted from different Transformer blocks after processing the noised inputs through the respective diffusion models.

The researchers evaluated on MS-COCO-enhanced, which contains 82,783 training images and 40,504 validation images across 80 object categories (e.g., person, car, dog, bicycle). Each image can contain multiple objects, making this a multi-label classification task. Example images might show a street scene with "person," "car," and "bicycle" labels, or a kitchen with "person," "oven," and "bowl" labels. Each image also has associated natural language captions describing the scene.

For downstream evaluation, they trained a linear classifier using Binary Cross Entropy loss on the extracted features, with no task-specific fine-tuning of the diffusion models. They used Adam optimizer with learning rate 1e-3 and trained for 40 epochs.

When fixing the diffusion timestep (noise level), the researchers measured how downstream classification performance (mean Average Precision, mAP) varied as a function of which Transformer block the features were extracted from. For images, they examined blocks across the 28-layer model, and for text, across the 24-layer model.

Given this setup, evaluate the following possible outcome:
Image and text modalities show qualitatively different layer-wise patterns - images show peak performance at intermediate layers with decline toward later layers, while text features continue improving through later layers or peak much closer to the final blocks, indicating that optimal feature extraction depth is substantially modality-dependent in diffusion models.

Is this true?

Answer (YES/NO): YES